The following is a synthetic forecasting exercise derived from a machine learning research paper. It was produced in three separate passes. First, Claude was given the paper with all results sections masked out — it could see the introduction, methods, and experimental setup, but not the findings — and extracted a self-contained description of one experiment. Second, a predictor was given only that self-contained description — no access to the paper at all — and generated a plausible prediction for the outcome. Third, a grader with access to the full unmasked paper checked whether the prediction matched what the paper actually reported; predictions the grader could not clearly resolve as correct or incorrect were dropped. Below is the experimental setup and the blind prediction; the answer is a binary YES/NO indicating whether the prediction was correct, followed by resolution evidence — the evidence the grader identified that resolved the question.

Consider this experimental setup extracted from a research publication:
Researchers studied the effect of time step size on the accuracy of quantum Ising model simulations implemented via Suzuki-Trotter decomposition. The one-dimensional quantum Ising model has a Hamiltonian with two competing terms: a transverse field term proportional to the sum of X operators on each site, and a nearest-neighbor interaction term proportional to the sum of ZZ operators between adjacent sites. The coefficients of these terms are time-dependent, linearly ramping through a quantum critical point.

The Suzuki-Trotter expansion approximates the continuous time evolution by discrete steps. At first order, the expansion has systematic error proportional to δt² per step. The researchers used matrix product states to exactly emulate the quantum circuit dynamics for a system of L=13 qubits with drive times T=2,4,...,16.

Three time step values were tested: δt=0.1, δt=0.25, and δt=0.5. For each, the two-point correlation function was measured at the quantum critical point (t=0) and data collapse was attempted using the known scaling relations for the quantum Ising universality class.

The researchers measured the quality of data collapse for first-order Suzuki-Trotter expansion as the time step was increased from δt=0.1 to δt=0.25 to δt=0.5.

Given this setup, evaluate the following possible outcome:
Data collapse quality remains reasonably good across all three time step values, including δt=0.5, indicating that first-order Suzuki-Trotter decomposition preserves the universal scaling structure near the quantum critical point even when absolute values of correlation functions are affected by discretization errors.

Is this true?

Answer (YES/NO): YES